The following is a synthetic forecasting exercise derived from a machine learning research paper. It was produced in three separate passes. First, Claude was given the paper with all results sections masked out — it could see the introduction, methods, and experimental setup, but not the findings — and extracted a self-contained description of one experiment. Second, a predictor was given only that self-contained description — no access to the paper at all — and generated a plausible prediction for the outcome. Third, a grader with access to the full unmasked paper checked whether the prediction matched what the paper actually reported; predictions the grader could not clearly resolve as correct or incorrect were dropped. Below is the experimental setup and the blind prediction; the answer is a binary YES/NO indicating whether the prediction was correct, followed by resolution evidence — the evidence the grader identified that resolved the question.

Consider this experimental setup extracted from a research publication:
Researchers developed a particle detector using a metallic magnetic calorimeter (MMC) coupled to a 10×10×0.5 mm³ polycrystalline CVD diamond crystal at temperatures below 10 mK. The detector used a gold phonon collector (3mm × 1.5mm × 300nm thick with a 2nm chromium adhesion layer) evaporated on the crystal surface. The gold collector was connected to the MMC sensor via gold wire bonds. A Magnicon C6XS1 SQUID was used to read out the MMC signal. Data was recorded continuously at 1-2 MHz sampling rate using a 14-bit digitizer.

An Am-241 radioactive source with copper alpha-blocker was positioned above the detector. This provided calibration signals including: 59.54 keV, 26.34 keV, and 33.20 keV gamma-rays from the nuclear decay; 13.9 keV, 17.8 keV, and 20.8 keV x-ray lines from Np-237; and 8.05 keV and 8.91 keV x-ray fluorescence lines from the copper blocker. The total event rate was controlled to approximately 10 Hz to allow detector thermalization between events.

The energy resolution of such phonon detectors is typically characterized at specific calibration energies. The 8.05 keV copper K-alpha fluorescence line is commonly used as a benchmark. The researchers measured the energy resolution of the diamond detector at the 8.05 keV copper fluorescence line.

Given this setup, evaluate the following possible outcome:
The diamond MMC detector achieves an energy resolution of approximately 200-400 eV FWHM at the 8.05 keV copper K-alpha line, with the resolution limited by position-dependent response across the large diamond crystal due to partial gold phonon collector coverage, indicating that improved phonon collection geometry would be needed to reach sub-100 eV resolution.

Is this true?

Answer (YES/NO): NO